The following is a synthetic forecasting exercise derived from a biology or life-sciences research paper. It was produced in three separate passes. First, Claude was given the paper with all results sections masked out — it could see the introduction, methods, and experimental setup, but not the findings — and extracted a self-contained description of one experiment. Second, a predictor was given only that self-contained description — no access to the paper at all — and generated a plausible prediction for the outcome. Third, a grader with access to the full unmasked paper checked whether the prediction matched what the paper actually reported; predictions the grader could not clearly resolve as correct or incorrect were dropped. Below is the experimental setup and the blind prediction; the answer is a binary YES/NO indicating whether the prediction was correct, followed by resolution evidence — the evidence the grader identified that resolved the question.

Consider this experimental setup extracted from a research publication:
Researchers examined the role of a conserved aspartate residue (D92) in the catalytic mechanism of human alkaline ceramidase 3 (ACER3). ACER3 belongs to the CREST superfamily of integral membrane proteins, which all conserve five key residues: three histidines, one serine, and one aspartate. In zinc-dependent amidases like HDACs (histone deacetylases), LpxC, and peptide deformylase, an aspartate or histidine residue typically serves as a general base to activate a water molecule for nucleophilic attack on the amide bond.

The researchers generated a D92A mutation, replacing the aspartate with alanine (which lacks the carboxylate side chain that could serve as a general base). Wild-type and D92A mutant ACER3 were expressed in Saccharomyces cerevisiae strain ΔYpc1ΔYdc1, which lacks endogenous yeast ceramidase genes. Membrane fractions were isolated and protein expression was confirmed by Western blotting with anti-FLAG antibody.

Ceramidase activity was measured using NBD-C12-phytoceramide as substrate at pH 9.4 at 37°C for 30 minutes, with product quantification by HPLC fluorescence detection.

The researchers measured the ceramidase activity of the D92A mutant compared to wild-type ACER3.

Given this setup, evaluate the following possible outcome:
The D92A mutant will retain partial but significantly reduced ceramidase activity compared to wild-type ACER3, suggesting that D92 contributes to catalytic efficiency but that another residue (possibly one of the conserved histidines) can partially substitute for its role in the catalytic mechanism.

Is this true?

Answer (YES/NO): NO